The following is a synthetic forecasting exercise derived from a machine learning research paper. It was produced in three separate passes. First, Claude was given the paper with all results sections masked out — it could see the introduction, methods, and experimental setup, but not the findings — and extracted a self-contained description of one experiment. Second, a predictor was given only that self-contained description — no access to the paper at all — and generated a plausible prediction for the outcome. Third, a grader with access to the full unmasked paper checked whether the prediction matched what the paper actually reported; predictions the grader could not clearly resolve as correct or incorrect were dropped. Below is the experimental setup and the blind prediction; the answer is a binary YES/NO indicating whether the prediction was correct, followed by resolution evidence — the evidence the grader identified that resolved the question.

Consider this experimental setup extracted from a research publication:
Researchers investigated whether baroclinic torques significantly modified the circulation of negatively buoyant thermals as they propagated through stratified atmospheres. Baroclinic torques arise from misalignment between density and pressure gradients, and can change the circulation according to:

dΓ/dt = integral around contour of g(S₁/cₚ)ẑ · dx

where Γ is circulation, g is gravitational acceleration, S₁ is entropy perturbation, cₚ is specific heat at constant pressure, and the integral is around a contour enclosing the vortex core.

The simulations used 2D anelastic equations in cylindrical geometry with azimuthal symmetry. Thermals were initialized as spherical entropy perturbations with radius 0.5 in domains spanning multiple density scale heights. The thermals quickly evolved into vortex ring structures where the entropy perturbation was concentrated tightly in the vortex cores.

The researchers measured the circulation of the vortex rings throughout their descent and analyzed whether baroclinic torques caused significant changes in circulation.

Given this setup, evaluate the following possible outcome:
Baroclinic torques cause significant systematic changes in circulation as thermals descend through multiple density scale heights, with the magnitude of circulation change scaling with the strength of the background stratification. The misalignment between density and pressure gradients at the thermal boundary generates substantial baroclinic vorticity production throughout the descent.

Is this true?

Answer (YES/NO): NO